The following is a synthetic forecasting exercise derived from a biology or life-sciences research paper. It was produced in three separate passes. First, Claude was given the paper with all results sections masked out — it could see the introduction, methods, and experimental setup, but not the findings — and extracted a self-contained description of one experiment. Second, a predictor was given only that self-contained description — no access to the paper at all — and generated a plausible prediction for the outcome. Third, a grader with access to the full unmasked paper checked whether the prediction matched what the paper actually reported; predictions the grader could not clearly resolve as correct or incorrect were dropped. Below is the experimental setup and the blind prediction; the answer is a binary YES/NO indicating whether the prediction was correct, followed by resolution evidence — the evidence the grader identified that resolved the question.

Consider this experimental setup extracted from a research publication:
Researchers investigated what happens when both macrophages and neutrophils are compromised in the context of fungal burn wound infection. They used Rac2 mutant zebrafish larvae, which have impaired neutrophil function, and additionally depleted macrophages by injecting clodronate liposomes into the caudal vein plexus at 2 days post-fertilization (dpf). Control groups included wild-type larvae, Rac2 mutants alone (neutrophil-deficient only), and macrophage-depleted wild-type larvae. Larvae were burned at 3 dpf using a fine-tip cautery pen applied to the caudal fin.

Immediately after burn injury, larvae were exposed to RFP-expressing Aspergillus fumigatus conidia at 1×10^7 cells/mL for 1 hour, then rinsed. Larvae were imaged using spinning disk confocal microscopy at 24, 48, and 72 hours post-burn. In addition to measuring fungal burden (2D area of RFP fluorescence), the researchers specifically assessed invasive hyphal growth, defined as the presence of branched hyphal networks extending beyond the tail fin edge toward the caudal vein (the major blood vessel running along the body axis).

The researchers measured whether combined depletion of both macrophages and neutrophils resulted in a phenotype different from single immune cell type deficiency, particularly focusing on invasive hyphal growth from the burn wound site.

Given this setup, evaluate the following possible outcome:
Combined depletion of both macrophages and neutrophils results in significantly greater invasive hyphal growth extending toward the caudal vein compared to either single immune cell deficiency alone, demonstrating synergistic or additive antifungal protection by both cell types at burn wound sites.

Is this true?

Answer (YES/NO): NO